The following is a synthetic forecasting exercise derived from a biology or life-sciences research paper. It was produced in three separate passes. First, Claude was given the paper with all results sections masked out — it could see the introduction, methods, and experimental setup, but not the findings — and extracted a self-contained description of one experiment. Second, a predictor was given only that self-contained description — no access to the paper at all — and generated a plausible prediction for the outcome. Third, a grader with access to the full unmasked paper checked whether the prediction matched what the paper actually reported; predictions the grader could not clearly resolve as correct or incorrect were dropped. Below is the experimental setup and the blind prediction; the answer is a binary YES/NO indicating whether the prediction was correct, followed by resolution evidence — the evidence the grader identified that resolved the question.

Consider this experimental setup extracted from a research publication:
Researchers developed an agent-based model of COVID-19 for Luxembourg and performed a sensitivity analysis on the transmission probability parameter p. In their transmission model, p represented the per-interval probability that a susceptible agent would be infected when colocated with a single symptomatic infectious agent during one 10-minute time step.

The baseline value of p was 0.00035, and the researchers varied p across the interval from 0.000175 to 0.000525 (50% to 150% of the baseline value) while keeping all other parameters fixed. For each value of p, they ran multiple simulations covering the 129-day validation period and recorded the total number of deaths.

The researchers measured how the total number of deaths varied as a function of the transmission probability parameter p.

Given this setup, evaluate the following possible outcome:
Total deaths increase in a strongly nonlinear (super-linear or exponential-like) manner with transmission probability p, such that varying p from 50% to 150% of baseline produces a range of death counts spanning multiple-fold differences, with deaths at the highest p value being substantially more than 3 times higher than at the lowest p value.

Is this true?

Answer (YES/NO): NO